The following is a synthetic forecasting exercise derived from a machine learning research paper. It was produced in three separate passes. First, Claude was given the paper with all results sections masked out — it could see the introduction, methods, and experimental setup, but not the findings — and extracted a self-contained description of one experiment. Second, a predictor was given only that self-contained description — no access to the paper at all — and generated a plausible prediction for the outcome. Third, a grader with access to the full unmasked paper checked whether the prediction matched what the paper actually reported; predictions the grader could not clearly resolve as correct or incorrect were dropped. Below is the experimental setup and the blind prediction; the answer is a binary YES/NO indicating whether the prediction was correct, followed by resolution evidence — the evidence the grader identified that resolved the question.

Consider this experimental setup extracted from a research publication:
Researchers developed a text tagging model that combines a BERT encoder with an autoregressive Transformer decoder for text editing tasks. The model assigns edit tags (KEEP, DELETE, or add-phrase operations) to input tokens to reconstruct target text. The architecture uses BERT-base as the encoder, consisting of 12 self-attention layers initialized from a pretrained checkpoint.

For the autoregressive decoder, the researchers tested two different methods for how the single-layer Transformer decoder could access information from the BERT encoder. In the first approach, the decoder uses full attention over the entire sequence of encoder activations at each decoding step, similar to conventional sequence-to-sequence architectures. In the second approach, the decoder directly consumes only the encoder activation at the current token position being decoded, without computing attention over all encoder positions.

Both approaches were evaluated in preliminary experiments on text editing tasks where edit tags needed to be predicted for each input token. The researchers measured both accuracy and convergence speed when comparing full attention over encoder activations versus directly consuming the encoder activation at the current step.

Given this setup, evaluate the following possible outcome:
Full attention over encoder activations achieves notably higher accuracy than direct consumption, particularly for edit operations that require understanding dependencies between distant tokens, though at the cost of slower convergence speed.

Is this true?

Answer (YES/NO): NO